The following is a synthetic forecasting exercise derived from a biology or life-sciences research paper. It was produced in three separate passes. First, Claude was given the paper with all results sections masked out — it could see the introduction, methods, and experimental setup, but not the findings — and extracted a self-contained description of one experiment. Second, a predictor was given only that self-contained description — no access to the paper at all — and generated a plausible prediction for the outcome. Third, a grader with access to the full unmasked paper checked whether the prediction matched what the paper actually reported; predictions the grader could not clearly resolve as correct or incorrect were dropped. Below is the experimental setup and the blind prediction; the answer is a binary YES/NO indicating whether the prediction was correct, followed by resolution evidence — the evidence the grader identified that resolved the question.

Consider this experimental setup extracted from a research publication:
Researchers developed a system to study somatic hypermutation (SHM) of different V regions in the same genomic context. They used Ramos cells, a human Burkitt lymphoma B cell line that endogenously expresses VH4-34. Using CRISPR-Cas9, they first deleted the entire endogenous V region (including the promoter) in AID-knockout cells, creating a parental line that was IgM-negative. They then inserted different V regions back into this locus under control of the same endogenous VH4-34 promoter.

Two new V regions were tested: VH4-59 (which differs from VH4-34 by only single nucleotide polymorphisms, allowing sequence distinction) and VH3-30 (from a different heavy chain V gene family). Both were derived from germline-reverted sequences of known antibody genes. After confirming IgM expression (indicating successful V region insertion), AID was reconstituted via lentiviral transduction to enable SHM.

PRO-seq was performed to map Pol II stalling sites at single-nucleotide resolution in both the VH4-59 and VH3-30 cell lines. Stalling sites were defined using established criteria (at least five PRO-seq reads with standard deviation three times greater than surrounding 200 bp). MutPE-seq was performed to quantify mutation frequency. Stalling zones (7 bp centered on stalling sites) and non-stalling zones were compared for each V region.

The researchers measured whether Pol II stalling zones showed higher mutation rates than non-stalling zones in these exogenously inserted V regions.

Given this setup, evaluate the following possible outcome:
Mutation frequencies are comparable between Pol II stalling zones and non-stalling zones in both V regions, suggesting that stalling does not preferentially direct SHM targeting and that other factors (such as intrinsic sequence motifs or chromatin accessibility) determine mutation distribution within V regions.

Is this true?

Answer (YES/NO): YES